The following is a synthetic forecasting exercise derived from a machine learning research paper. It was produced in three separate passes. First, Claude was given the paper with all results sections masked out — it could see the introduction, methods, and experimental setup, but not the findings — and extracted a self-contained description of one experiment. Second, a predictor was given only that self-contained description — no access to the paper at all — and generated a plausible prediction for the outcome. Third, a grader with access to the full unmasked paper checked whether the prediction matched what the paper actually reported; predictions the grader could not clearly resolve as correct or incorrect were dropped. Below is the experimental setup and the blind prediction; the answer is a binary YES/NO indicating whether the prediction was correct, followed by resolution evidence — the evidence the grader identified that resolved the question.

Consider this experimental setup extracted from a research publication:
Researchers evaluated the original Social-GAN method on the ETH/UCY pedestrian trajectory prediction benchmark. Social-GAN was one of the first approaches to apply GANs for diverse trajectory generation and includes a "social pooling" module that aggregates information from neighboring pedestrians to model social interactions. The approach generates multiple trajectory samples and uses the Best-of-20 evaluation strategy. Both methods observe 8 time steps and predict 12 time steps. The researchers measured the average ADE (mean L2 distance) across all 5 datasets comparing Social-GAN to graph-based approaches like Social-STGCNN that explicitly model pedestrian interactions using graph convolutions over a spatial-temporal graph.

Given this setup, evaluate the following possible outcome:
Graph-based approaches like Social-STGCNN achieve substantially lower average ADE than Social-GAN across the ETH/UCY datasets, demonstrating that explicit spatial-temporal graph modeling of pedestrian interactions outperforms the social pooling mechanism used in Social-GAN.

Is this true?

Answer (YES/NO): YES